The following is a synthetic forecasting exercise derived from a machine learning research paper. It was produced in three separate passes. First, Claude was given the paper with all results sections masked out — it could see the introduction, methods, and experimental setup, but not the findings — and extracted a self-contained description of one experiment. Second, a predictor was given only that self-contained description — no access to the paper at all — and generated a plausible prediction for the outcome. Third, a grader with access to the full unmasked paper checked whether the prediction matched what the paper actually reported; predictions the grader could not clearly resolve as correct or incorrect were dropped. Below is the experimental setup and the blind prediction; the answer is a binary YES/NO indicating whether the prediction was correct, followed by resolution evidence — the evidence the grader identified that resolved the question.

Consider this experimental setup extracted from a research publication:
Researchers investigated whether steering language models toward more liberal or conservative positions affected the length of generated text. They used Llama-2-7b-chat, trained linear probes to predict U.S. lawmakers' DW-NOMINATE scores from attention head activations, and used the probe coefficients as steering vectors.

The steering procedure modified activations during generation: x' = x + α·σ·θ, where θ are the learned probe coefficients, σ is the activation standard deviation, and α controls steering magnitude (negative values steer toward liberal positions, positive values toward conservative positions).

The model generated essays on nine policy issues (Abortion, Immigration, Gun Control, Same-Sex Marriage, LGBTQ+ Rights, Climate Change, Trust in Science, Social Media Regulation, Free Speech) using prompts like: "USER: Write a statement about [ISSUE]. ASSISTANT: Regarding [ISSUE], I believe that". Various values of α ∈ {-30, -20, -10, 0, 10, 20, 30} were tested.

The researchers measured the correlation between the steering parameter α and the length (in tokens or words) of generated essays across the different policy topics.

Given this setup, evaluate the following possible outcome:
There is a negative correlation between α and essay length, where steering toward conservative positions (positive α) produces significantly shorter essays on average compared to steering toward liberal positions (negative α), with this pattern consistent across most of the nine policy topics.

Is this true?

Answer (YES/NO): NO